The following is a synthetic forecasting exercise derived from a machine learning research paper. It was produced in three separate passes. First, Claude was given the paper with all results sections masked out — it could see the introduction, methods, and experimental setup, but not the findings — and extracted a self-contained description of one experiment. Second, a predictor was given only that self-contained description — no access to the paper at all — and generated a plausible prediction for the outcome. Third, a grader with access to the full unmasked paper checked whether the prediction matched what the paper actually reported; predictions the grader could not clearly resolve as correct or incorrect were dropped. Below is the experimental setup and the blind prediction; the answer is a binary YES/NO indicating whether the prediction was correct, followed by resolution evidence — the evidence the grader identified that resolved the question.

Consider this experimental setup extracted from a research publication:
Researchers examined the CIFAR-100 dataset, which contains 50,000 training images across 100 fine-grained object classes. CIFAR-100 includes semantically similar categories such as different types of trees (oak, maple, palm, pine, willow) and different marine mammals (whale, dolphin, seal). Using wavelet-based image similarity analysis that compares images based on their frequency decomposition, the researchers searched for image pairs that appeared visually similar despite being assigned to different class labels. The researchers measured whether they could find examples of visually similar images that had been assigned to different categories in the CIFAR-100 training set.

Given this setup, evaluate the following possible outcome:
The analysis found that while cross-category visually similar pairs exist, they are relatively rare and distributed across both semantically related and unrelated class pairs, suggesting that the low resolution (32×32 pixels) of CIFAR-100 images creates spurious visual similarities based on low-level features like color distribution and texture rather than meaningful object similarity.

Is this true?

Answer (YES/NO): NO